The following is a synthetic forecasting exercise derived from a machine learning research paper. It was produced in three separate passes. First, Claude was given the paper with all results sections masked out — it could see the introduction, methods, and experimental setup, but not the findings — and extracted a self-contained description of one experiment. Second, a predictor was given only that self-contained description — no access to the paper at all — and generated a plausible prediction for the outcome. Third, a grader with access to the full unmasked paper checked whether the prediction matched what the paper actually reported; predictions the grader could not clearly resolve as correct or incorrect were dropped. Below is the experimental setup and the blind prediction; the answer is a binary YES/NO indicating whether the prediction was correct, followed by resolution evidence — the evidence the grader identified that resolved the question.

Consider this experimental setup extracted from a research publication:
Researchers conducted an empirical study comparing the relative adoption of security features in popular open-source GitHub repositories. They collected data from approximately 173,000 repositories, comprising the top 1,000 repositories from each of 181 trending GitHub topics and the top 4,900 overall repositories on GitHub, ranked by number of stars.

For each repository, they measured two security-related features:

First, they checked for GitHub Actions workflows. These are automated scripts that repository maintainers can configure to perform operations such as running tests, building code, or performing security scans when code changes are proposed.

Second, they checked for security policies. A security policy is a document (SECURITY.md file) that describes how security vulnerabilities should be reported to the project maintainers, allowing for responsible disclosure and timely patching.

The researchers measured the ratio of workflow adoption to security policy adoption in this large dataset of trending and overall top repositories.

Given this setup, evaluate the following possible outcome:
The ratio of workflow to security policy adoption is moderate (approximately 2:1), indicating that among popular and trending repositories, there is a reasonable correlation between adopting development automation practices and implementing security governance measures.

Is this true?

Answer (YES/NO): NO